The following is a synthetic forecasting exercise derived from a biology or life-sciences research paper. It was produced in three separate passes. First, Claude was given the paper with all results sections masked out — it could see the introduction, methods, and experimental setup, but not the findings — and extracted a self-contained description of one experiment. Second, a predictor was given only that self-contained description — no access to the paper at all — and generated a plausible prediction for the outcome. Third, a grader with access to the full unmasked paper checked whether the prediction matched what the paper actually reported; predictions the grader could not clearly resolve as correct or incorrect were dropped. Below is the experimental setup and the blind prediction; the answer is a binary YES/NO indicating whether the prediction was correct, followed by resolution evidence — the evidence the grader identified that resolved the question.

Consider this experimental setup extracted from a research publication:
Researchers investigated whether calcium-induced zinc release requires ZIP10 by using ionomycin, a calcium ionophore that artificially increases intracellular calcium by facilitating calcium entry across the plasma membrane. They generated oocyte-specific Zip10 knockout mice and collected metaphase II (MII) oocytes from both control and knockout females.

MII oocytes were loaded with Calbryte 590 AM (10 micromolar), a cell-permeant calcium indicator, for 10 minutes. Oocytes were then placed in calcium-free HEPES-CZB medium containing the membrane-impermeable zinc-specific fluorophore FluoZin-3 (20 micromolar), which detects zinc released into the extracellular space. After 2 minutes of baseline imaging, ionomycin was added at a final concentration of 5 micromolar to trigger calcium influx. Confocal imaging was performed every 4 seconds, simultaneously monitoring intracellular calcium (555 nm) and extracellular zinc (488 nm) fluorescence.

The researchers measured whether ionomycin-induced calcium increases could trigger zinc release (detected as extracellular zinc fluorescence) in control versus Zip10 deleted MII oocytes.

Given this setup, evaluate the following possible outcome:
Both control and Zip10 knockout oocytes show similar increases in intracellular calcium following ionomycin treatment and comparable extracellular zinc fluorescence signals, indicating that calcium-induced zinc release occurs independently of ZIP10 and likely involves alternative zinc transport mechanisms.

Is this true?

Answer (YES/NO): NO